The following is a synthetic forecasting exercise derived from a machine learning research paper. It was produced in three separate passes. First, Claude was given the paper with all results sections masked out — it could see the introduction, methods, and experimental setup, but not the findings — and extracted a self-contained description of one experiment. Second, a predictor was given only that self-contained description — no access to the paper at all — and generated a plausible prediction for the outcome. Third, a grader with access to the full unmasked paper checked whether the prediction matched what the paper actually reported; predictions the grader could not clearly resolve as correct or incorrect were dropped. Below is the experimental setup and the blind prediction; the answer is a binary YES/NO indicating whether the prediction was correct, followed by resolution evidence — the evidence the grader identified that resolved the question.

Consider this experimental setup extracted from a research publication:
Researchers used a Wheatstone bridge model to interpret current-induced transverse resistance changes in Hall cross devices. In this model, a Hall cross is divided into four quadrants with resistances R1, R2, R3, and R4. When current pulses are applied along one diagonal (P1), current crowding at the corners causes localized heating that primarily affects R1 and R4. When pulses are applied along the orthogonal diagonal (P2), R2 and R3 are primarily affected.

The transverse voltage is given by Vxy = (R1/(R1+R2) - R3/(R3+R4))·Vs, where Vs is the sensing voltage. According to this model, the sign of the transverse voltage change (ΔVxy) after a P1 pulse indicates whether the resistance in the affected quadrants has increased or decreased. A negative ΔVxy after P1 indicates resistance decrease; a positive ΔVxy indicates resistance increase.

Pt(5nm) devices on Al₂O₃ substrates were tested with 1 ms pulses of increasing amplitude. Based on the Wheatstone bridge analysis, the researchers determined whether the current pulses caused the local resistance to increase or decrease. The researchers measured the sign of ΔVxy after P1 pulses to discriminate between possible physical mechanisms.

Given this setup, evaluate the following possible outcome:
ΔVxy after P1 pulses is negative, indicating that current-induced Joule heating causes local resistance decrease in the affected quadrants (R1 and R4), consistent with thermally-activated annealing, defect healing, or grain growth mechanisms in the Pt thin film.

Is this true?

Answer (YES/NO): YES